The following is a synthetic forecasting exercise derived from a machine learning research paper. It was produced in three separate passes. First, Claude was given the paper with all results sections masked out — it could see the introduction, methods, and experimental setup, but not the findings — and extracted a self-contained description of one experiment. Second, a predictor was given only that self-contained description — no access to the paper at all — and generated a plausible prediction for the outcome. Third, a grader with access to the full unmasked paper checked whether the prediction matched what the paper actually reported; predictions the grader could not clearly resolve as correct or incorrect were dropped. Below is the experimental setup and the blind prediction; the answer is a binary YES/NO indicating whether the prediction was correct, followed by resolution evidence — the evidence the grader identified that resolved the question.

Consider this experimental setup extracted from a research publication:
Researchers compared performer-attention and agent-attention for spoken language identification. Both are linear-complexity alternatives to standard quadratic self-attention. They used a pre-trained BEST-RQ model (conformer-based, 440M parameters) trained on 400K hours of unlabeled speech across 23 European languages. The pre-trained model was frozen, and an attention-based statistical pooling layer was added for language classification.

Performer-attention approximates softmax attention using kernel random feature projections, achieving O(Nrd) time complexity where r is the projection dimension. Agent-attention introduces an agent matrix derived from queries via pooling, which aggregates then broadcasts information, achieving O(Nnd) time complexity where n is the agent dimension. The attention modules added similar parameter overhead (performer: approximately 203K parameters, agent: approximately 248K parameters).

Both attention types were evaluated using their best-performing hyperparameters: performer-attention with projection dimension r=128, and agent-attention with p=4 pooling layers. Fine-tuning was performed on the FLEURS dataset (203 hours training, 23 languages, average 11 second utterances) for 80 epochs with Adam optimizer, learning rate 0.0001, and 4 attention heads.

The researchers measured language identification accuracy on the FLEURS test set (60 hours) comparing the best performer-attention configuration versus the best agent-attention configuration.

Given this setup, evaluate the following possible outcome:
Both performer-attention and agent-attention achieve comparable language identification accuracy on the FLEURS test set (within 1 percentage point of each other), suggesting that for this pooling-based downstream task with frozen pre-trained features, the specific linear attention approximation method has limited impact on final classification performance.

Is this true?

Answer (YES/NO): NO